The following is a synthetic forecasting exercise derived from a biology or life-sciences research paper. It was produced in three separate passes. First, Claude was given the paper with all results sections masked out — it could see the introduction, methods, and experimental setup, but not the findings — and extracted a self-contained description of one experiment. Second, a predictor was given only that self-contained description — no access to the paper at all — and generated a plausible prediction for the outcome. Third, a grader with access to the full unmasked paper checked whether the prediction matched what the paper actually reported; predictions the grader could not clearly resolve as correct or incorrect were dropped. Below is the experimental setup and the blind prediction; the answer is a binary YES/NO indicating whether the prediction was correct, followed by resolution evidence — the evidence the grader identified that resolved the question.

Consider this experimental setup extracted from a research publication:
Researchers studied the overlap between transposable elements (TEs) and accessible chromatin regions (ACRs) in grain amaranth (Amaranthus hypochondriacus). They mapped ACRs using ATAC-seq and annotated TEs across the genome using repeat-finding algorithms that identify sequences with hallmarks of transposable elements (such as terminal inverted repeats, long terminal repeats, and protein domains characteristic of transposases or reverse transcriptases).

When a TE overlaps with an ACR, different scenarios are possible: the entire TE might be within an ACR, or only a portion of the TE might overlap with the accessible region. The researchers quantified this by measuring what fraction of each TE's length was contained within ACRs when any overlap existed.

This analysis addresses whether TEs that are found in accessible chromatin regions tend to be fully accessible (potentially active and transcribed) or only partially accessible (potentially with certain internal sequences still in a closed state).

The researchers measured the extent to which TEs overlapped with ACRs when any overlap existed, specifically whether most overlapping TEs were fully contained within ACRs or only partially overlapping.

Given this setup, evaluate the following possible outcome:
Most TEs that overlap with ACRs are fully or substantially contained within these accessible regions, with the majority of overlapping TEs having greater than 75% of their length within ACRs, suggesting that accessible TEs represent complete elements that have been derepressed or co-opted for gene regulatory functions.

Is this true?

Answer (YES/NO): NO